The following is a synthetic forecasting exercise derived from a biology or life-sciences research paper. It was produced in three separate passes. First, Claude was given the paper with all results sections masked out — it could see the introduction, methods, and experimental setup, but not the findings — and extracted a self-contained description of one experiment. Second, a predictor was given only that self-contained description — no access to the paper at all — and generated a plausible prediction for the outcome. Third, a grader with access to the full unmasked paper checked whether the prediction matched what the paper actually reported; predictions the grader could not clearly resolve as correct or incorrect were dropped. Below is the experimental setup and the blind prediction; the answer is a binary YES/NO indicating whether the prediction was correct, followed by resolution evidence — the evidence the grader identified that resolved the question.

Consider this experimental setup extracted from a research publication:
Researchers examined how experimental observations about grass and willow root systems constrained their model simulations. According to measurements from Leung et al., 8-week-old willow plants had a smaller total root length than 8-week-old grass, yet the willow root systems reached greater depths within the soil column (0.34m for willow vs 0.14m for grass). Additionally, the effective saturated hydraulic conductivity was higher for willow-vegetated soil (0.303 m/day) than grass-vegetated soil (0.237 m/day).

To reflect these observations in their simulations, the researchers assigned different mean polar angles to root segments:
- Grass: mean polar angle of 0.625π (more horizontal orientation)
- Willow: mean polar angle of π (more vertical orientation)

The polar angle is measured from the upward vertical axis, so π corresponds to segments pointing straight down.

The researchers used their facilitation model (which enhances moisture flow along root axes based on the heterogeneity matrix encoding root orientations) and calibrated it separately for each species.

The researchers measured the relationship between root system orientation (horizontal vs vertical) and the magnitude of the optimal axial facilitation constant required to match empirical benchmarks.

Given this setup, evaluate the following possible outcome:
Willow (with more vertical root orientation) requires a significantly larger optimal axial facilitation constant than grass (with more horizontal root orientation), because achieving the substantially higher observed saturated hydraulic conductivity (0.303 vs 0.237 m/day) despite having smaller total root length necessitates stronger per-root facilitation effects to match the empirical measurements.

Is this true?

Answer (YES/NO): NO